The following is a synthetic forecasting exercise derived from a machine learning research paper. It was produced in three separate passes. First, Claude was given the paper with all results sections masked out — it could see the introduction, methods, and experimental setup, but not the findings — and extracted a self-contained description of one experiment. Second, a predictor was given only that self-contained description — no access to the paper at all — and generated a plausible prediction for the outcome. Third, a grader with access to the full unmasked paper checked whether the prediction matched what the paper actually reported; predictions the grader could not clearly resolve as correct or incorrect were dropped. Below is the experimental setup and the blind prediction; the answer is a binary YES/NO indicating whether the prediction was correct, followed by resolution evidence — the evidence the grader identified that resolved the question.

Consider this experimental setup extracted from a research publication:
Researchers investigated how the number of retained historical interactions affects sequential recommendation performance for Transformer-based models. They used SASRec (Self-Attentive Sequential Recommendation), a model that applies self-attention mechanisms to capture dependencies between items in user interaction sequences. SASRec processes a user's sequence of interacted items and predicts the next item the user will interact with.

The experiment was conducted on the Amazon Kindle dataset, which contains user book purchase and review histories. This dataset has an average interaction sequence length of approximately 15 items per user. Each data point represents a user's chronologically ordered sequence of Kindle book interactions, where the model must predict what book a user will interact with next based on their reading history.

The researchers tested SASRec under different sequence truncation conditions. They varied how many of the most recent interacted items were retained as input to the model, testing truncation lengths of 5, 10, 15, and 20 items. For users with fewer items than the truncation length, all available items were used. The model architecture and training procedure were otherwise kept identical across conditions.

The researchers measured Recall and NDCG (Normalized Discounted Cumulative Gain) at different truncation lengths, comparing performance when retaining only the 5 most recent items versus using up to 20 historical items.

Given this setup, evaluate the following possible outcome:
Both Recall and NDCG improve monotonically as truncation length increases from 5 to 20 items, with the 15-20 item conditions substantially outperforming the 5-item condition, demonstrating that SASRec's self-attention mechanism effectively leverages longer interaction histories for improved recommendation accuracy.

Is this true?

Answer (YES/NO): NO